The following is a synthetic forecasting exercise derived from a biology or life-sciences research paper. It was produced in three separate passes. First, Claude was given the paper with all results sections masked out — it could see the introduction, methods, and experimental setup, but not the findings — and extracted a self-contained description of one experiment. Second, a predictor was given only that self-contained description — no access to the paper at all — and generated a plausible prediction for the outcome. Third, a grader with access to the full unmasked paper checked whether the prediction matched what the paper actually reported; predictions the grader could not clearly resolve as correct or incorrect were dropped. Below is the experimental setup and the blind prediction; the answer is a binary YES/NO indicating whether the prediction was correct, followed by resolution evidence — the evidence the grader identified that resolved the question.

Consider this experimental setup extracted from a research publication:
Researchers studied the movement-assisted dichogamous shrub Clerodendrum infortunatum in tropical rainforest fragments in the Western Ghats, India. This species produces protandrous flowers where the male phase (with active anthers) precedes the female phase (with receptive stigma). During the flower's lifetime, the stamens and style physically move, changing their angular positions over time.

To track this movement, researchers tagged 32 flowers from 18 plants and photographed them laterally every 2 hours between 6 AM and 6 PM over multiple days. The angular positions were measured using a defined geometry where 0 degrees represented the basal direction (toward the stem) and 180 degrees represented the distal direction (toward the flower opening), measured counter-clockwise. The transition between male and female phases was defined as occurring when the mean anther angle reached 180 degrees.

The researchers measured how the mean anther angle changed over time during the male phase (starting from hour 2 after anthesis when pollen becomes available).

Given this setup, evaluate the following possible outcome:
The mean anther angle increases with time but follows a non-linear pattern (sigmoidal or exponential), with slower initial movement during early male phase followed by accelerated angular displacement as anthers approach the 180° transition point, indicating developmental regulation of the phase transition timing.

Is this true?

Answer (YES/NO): NO